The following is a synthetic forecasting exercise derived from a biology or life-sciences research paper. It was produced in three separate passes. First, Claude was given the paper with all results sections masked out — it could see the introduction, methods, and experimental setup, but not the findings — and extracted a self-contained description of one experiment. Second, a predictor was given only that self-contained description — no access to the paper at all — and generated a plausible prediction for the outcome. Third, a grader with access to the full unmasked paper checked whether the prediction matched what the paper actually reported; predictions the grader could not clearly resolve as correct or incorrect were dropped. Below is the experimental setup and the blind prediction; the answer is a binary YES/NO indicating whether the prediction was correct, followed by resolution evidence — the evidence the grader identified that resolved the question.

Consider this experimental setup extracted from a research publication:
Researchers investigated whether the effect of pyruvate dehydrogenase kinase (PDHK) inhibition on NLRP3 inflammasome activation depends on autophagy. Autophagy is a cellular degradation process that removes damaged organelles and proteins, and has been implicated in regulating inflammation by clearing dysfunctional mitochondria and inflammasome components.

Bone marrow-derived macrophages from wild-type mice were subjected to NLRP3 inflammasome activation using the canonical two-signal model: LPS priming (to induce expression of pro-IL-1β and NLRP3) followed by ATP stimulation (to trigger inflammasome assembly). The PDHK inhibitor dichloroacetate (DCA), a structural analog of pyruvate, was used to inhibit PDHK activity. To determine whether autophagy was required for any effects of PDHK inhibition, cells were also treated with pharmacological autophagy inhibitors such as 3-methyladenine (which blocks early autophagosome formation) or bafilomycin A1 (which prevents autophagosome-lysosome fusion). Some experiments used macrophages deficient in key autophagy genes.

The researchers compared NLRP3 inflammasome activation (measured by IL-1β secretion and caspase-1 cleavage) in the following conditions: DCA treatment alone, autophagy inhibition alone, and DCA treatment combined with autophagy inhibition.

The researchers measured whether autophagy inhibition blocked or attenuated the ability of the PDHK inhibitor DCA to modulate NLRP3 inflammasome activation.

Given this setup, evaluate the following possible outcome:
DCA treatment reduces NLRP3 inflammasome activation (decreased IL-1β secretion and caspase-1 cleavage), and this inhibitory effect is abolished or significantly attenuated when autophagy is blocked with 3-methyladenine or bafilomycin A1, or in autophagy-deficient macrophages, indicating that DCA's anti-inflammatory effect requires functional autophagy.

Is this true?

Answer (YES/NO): NO